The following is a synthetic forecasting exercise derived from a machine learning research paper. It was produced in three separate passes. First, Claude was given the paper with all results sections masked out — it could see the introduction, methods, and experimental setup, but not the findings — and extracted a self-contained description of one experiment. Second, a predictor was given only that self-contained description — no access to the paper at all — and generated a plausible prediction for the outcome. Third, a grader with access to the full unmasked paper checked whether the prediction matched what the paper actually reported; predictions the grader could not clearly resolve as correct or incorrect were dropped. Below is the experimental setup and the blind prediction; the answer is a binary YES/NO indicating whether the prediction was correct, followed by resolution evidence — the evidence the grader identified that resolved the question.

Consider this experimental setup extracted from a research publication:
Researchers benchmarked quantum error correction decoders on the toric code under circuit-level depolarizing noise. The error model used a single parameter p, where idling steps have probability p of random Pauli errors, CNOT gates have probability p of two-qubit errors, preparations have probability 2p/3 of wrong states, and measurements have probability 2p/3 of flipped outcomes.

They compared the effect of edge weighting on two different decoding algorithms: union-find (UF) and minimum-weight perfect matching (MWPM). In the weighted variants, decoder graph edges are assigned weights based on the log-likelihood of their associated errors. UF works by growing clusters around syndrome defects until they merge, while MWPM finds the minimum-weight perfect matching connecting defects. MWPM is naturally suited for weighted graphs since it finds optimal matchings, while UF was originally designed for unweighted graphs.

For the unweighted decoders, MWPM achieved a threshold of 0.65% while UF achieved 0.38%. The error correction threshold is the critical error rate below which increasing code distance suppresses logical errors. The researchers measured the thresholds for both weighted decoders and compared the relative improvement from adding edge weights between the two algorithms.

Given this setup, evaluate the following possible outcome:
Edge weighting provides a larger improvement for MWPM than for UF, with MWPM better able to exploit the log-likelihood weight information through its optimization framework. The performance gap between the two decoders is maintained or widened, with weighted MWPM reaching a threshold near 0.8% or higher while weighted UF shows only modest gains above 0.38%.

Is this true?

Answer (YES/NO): NO